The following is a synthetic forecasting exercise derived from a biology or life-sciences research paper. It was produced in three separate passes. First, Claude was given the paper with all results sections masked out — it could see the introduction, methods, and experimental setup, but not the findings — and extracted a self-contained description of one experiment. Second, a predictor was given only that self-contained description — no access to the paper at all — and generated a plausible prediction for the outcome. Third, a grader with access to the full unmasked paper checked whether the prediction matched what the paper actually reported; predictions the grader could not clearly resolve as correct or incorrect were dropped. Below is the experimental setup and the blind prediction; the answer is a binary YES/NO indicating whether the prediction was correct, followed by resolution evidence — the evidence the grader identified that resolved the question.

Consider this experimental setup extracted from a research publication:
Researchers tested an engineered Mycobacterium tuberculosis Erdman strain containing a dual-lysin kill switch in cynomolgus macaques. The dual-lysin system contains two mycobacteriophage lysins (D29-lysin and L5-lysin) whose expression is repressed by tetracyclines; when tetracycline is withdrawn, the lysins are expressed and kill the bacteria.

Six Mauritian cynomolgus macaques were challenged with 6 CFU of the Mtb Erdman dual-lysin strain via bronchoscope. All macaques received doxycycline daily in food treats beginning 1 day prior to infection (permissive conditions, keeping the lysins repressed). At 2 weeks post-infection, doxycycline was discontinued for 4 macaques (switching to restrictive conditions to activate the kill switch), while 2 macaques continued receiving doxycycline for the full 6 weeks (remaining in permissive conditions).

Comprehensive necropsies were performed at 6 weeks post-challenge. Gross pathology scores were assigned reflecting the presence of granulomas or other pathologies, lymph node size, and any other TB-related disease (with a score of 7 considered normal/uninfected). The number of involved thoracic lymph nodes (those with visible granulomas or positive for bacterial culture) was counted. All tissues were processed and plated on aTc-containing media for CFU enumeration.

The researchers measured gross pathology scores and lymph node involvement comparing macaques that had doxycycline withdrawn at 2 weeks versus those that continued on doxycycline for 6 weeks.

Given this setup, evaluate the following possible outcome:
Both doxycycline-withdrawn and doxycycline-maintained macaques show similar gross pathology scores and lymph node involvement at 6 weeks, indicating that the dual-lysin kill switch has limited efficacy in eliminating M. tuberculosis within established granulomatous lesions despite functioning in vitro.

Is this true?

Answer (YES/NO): NO